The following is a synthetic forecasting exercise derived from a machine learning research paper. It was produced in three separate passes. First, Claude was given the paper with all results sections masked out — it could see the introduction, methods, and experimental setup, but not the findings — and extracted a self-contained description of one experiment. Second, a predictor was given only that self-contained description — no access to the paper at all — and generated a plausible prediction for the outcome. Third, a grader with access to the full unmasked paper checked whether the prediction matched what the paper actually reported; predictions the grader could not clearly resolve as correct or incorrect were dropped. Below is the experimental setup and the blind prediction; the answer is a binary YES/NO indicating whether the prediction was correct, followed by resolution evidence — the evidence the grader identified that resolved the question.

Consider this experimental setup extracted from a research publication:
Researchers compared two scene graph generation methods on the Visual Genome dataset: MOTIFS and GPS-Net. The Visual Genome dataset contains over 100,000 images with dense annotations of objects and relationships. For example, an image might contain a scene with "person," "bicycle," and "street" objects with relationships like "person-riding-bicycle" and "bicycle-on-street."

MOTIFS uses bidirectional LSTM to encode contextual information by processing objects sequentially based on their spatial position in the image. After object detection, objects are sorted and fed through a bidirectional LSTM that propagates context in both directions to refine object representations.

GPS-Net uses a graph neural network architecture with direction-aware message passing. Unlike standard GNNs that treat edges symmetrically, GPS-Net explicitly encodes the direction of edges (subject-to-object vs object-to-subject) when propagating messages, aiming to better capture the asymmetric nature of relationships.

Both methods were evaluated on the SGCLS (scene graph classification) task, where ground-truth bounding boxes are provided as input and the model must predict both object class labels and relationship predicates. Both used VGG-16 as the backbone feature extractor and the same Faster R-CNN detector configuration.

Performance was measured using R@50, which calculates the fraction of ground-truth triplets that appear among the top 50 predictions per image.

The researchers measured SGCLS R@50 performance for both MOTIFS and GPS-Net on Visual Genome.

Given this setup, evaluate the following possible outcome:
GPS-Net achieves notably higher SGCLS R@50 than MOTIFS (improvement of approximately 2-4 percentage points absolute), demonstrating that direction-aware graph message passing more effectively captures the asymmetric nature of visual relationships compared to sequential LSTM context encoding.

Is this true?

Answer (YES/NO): YES